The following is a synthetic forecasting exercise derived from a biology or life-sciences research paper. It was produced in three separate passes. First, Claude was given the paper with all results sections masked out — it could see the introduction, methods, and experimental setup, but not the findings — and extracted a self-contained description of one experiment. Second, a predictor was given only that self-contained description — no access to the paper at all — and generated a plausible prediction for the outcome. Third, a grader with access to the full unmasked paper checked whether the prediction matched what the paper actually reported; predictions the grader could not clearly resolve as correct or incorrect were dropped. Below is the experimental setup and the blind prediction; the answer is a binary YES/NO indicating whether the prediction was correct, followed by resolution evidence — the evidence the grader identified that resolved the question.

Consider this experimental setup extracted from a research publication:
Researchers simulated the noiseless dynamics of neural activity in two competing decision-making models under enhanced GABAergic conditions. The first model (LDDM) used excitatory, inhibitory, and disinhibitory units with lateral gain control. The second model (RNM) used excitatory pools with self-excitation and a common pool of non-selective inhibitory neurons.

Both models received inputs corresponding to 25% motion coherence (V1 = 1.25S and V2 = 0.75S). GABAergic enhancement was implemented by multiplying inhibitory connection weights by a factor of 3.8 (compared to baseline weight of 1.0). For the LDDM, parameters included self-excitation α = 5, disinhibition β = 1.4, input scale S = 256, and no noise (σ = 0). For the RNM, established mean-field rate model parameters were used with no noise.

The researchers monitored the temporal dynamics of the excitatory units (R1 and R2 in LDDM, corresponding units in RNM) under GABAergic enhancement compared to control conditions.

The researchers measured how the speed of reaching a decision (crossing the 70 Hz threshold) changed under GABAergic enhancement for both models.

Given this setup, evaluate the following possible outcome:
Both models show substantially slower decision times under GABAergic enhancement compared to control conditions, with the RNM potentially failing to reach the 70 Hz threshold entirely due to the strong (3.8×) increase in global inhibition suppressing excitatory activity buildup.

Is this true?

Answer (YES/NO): NO